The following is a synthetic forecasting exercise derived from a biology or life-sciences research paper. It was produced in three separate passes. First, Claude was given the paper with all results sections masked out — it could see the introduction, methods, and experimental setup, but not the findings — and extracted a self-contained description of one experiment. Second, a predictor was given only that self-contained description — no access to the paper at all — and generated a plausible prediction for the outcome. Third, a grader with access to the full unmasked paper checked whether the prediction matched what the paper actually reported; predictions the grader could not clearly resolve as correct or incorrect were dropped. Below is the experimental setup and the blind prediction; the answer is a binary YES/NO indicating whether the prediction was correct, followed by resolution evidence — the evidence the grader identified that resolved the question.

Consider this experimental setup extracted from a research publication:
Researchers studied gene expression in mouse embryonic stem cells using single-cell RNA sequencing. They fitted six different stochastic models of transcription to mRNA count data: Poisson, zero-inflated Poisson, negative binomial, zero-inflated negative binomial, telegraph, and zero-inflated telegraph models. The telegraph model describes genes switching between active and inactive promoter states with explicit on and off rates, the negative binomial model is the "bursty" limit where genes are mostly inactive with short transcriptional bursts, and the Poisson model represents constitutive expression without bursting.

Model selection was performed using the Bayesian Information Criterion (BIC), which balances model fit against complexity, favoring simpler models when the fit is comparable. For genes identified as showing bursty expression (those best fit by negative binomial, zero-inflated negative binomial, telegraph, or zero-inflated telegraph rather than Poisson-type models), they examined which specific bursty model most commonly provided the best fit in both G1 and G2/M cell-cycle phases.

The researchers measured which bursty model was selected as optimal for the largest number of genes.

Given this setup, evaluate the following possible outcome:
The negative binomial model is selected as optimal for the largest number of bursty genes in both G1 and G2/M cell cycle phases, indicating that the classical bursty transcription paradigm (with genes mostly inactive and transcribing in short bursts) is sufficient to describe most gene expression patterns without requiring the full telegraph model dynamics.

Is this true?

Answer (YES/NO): YES